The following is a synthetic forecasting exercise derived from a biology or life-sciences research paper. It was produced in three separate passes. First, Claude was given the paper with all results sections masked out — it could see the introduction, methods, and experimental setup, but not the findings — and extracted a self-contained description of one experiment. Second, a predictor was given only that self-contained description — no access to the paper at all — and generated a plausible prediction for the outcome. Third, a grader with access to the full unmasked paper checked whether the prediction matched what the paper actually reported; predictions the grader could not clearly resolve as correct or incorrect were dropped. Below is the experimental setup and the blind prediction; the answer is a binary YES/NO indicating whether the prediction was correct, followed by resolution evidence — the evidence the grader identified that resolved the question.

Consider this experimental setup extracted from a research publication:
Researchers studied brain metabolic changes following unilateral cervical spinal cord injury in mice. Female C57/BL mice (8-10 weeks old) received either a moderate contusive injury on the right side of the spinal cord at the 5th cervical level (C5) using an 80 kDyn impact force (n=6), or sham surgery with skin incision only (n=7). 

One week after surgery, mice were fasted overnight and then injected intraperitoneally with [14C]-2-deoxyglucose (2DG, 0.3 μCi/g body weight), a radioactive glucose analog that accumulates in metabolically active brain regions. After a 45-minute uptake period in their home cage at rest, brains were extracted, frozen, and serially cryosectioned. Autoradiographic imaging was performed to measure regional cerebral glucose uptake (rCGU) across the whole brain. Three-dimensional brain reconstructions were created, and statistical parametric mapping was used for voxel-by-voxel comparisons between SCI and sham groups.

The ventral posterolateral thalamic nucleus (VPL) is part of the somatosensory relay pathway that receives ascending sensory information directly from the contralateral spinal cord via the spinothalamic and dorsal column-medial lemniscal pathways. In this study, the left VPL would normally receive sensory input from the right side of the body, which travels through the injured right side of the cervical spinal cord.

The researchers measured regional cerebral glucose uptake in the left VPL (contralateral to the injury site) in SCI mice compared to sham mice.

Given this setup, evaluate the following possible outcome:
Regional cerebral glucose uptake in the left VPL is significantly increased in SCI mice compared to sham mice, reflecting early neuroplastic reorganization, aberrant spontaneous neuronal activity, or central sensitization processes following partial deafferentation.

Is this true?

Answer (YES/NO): NO